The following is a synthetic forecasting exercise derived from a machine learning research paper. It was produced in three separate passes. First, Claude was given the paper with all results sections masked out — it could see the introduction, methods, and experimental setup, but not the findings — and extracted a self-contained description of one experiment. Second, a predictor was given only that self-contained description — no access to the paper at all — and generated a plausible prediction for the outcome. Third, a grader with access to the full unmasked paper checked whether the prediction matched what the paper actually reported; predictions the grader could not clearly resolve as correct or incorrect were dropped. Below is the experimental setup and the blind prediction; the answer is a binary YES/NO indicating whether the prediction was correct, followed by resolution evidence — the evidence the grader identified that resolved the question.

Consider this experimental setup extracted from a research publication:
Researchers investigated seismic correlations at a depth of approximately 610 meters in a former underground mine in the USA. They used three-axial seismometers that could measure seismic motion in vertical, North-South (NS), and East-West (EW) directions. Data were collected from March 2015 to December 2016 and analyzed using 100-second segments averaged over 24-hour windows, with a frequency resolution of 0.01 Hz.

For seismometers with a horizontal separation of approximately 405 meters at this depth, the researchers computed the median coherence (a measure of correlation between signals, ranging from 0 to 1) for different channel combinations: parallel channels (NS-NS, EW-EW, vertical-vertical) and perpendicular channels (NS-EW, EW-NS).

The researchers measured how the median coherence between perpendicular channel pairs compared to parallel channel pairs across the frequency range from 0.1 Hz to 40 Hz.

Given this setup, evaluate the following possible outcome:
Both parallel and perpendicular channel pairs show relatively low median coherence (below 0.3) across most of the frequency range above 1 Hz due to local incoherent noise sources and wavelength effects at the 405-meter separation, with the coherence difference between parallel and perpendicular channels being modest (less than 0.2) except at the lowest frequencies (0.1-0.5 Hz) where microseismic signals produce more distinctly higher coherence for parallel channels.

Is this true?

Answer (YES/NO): NO